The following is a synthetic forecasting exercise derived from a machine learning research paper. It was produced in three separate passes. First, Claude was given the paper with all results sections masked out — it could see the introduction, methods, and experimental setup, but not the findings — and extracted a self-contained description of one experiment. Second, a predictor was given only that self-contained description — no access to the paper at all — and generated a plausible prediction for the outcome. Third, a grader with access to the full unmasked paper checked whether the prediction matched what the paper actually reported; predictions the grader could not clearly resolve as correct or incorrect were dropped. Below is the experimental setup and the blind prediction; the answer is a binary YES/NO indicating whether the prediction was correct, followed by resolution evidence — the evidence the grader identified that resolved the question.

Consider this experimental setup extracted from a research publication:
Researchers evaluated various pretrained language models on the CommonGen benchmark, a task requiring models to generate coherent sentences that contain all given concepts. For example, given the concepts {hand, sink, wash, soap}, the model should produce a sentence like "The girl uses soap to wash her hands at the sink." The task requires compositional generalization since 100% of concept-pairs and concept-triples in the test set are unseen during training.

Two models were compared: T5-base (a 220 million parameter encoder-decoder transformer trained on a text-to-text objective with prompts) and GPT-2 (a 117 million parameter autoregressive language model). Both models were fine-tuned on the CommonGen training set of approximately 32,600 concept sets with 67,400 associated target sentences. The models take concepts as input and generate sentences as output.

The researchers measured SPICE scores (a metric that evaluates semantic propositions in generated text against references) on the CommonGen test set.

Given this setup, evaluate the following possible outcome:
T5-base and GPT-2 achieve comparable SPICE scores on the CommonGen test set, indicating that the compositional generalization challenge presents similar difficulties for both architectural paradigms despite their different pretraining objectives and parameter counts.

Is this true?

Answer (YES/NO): NO